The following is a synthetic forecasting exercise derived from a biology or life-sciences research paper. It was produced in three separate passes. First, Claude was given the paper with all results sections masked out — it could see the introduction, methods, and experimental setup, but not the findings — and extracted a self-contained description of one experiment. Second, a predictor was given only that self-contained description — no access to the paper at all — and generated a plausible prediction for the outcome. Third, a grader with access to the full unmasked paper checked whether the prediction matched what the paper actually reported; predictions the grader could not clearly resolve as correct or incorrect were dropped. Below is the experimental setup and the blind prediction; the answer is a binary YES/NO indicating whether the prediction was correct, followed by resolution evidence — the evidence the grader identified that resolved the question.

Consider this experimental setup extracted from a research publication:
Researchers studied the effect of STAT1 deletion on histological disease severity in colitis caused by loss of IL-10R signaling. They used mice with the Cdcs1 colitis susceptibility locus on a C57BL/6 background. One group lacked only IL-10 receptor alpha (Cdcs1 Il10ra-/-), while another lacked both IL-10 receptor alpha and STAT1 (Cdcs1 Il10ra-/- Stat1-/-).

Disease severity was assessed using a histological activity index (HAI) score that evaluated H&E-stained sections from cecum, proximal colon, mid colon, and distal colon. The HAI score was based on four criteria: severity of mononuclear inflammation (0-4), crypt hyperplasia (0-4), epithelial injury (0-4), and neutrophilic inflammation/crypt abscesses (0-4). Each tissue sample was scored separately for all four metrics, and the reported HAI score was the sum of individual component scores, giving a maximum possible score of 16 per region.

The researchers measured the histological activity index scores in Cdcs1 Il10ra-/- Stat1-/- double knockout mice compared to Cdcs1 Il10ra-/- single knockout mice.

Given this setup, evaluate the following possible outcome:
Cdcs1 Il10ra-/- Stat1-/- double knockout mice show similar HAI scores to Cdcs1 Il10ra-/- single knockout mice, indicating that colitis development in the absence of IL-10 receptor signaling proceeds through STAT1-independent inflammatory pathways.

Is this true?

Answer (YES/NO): YES